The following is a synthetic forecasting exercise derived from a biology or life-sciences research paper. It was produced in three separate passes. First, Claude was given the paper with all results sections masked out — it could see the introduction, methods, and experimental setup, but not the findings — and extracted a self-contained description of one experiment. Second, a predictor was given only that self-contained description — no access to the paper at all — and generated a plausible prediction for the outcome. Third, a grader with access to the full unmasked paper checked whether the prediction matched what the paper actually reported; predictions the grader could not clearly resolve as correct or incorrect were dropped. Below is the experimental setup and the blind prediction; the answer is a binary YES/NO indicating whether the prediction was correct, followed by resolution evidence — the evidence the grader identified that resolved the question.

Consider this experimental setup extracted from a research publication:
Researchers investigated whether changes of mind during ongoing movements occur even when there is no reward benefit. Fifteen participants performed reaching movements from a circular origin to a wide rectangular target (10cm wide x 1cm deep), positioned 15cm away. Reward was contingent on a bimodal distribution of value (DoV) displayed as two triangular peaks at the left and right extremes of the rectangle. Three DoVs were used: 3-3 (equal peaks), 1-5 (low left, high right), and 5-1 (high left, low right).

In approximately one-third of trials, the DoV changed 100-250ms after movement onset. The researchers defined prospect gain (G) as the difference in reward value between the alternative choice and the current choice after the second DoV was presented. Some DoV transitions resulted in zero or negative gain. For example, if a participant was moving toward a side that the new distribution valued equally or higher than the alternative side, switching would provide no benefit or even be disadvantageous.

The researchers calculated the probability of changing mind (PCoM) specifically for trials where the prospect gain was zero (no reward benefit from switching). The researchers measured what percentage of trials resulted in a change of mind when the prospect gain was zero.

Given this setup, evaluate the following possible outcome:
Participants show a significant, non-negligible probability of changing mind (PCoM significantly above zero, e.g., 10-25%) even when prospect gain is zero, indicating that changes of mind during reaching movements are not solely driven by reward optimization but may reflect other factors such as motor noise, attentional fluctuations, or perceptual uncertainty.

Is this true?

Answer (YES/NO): YES